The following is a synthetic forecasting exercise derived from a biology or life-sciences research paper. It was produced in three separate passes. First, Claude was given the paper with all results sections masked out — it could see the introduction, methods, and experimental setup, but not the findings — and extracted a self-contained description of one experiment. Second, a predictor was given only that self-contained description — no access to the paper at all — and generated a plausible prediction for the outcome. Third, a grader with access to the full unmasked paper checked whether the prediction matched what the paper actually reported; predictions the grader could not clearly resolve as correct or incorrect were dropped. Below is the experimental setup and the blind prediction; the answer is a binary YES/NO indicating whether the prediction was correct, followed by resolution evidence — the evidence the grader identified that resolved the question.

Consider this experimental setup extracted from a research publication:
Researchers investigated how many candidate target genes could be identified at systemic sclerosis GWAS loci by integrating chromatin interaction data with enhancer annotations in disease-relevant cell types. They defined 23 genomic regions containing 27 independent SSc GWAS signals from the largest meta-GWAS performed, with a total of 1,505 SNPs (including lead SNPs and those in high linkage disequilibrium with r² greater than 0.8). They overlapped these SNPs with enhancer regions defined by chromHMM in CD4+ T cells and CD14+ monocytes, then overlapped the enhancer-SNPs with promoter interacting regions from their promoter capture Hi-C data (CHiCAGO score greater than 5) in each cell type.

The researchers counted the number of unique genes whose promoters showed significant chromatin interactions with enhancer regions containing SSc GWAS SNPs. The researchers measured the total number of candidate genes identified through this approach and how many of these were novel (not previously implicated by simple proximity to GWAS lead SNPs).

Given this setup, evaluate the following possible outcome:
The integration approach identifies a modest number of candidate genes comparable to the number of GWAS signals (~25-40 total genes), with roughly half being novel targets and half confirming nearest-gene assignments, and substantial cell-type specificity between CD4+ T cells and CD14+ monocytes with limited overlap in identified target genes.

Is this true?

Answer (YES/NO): NO